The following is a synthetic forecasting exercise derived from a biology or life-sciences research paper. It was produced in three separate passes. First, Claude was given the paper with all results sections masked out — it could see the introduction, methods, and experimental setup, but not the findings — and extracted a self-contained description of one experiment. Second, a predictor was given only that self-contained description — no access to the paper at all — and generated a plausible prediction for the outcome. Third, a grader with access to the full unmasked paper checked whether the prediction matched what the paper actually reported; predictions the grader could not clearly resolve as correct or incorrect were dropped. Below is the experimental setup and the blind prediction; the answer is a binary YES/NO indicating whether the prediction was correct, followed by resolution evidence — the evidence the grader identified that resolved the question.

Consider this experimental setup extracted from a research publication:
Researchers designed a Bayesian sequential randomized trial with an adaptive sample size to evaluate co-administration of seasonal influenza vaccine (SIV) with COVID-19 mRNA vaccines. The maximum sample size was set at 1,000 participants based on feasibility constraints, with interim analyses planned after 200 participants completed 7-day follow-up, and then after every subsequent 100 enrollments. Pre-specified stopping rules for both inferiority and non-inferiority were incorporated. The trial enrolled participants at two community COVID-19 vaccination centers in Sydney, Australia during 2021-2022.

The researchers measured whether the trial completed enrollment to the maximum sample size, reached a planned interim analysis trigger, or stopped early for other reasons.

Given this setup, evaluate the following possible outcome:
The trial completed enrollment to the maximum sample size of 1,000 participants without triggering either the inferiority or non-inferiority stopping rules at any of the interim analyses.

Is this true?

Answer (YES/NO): NO